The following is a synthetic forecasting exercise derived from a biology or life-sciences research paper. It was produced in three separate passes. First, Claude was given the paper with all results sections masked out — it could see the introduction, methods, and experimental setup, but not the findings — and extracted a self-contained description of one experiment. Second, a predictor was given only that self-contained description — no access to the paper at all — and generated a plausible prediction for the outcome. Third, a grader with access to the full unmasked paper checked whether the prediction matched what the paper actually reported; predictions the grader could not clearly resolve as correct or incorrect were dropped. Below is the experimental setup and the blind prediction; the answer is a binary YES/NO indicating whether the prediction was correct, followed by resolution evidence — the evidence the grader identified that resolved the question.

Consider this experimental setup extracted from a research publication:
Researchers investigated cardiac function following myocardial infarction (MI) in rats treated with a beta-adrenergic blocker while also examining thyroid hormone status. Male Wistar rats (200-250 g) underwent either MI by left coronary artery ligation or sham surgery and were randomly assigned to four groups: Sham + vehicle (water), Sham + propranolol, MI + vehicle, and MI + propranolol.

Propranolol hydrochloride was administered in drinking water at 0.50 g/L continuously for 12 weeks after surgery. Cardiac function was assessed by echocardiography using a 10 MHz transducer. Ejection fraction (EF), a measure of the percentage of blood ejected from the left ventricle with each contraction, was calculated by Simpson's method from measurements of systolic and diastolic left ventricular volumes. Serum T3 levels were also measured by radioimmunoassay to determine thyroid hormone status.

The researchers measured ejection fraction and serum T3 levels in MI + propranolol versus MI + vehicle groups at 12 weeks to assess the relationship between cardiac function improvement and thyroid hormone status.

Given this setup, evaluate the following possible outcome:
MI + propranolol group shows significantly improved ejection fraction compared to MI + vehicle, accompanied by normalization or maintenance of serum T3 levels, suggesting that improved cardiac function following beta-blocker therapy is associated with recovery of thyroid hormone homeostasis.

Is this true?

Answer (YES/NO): NO